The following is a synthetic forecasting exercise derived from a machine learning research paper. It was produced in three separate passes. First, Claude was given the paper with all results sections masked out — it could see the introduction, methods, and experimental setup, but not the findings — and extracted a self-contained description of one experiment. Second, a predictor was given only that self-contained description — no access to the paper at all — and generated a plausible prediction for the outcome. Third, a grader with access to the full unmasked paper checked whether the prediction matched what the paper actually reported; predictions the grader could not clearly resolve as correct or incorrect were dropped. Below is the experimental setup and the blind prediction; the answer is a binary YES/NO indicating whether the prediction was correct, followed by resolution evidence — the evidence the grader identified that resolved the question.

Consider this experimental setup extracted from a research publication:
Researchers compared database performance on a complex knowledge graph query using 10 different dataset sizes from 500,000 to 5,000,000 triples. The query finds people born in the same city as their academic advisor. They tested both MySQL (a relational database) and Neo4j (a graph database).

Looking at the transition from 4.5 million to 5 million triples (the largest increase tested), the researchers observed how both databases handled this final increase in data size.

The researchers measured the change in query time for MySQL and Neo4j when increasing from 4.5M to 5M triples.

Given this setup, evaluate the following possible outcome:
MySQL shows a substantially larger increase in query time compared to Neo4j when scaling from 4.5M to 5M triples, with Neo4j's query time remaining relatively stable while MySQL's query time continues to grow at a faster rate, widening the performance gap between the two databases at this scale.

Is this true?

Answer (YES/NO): YES